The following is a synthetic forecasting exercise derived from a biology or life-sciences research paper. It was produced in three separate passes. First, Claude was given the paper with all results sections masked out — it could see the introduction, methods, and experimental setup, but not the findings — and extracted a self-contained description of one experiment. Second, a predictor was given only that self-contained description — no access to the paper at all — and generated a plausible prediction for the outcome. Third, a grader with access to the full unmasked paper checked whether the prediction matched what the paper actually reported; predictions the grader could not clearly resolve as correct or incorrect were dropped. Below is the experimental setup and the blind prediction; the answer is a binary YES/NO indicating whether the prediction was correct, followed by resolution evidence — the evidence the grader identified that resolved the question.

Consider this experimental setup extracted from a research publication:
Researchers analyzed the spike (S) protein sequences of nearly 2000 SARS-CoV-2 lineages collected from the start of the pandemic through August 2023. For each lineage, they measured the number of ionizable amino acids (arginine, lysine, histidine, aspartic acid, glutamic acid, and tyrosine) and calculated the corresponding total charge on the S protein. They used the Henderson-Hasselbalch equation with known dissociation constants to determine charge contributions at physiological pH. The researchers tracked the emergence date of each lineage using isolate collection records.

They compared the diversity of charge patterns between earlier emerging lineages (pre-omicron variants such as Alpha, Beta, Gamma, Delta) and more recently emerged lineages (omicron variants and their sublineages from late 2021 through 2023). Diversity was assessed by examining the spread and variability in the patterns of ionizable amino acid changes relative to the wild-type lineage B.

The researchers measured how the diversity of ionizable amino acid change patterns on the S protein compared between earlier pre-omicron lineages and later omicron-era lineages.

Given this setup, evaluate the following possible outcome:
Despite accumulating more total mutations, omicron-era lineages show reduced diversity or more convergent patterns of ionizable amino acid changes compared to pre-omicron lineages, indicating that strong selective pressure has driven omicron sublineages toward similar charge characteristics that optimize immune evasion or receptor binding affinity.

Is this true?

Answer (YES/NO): NO